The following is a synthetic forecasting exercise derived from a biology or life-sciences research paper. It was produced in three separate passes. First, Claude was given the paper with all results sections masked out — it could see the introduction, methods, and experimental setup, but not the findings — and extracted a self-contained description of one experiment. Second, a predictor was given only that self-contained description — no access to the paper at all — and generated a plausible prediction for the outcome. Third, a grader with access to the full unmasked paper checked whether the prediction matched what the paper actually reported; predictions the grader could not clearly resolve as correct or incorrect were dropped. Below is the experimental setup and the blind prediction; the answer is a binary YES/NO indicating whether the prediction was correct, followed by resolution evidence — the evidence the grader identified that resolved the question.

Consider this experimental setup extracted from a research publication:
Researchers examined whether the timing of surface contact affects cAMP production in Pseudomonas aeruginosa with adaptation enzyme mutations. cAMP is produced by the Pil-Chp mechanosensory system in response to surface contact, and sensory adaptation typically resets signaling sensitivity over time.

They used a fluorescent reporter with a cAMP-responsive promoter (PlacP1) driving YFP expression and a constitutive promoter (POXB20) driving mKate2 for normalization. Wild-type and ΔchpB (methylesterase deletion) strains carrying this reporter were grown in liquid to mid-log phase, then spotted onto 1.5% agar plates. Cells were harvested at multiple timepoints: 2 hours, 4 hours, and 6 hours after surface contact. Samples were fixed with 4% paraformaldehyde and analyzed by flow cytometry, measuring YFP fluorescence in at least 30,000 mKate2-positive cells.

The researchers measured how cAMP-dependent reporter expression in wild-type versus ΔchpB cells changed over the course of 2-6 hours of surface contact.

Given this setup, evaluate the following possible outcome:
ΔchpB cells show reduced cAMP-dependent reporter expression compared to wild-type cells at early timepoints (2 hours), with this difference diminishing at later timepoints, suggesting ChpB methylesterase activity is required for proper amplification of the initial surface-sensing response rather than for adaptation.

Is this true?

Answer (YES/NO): NO